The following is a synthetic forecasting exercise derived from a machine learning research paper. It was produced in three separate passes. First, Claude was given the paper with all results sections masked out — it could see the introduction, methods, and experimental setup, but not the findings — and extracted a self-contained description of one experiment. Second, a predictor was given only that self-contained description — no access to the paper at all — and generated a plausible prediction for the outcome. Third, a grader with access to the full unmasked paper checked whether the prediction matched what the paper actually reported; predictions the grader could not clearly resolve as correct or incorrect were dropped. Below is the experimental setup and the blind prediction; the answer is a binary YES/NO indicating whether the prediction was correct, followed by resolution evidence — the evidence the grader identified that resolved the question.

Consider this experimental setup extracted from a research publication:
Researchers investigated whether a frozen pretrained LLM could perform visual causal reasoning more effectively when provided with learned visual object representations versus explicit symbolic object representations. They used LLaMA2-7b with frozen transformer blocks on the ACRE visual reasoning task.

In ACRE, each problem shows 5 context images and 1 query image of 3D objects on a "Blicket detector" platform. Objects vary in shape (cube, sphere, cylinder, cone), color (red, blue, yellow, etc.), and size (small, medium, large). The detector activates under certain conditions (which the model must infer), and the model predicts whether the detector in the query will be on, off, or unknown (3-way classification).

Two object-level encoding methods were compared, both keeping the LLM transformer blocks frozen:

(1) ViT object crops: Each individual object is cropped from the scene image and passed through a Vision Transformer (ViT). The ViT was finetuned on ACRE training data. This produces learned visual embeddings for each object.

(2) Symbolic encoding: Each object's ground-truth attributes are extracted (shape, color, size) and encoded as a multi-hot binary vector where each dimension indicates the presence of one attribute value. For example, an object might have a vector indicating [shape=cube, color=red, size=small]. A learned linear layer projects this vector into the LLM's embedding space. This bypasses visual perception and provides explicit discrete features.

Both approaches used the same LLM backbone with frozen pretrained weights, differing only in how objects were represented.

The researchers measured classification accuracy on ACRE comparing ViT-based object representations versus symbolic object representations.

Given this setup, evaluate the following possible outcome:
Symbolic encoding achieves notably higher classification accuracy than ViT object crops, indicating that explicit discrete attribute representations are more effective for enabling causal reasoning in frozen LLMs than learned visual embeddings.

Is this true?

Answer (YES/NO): NO